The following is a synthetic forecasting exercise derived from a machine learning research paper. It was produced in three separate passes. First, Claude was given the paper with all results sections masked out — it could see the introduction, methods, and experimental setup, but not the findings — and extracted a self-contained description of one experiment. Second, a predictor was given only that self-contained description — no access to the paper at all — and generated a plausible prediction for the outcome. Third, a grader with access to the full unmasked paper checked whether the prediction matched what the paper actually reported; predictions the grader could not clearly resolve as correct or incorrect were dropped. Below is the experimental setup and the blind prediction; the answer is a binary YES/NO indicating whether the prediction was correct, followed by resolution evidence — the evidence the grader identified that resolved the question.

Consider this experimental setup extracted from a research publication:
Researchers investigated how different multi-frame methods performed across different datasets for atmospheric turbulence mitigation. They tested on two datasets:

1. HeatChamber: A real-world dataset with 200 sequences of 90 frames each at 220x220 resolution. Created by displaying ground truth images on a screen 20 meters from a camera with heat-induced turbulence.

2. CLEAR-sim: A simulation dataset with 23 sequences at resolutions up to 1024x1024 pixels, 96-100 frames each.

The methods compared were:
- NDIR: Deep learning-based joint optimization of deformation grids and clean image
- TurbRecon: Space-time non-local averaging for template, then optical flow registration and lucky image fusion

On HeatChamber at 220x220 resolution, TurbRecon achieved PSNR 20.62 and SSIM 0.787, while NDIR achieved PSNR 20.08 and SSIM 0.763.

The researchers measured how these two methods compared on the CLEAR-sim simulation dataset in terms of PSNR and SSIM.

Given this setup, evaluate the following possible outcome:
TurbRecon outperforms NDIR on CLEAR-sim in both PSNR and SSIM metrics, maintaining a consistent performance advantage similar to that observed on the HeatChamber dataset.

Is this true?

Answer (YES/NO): YES